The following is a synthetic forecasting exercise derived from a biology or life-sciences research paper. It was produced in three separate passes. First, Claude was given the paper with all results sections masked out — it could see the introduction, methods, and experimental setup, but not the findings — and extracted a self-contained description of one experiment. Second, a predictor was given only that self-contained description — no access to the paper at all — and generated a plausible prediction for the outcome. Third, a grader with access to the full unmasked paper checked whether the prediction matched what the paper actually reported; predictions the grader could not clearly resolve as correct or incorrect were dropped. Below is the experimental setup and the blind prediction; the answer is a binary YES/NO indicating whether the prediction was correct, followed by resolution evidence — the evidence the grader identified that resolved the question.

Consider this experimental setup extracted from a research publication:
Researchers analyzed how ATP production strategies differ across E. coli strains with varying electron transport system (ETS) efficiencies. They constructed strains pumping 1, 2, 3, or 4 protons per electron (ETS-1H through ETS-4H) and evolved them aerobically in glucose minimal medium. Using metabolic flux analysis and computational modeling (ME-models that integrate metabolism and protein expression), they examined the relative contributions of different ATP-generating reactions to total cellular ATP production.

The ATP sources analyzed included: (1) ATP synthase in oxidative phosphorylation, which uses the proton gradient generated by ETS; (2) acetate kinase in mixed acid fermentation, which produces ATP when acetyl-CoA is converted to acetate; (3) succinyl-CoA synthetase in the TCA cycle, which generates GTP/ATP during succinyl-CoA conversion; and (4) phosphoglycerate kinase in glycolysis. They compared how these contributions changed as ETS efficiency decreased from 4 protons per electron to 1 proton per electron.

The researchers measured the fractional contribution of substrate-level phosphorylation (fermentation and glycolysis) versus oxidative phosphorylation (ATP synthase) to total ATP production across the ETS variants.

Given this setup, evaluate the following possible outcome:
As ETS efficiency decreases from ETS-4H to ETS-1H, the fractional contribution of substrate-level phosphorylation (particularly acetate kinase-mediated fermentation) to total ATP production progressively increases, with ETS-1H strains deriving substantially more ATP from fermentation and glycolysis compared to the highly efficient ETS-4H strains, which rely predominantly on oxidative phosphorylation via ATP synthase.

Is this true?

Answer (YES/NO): YES